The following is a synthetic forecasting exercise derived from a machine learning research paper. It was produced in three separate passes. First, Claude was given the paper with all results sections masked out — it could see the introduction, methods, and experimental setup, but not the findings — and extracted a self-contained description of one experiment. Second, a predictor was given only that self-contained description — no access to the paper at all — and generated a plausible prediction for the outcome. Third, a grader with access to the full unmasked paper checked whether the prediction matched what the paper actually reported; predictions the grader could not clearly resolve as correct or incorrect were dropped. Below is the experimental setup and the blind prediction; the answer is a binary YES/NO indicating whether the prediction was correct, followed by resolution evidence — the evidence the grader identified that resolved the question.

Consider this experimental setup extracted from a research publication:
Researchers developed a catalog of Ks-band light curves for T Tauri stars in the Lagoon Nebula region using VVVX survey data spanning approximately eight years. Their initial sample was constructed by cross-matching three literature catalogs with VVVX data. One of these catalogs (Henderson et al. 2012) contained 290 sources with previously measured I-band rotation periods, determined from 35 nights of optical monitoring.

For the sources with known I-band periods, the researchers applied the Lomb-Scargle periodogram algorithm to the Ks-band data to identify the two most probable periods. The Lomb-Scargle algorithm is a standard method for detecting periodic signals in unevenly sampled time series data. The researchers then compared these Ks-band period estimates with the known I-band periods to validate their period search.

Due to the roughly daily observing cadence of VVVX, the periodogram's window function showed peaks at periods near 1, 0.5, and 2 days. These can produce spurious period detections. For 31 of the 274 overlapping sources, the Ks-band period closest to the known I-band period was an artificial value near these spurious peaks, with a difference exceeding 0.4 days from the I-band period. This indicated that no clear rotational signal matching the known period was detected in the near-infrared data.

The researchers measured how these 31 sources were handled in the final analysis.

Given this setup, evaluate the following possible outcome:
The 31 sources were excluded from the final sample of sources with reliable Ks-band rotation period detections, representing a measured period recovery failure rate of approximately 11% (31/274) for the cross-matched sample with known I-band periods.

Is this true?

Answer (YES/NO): YES